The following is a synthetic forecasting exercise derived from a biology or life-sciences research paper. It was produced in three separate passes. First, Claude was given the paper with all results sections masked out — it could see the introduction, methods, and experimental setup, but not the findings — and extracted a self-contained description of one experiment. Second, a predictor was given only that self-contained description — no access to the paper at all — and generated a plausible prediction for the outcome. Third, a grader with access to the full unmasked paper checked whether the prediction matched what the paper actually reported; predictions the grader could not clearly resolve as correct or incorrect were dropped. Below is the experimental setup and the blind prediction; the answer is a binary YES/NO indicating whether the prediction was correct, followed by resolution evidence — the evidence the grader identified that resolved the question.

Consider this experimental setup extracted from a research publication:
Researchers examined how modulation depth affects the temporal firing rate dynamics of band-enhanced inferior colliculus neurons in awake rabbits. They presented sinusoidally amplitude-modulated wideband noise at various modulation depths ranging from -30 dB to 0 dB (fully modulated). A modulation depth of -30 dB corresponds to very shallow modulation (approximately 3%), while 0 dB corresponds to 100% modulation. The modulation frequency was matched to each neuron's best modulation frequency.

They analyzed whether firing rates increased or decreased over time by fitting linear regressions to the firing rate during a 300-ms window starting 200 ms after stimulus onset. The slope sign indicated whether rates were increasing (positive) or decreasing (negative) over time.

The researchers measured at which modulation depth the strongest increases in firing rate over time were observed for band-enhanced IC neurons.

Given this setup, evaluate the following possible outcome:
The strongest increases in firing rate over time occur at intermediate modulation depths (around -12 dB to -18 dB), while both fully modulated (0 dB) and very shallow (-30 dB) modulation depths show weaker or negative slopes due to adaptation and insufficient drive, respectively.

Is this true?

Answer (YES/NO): NO